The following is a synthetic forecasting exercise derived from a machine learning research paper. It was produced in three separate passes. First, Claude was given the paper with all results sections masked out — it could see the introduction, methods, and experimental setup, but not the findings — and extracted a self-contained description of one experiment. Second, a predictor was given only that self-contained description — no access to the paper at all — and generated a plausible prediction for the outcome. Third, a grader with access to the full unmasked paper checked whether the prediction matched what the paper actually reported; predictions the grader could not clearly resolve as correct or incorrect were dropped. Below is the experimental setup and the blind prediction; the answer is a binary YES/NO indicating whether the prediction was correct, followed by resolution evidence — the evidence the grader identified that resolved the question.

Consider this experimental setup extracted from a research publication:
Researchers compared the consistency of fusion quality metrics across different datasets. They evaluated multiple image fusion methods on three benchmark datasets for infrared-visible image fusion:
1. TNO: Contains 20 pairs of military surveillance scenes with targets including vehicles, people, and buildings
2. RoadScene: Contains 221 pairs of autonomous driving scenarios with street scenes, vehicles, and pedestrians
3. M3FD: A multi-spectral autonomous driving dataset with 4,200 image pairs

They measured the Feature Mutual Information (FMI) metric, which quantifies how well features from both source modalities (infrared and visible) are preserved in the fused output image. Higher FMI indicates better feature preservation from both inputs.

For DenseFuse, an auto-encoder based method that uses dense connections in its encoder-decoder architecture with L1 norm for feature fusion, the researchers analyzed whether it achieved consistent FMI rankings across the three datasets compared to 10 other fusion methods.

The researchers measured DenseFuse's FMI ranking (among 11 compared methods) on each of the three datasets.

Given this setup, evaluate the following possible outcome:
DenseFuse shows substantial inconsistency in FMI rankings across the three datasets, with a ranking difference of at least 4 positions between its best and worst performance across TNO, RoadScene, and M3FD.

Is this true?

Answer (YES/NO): NO